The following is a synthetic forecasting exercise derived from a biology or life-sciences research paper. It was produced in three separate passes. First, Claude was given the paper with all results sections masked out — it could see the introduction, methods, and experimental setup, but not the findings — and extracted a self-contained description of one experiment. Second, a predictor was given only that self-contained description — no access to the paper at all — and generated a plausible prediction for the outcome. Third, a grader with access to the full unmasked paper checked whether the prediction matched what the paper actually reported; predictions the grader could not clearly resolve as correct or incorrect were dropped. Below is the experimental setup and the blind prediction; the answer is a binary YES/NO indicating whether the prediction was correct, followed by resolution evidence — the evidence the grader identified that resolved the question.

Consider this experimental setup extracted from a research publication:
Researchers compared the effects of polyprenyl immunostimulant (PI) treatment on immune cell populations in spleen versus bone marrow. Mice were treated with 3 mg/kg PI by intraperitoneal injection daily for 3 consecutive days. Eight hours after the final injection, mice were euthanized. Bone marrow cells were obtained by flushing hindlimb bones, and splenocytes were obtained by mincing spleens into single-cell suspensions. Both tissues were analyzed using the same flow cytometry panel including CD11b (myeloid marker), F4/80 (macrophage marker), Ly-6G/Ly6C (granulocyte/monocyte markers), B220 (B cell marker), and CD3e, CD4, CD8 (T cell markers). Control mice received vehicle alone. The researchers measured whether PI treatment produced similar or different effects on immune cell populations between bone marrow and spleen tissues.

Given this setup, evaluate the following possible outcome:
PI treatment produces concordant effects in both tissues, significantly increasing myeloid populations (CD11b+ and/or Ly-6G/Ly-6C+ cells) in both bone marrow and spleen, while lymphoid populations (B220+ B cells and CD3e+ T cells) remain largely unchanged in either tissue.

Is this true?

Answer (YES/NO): NO